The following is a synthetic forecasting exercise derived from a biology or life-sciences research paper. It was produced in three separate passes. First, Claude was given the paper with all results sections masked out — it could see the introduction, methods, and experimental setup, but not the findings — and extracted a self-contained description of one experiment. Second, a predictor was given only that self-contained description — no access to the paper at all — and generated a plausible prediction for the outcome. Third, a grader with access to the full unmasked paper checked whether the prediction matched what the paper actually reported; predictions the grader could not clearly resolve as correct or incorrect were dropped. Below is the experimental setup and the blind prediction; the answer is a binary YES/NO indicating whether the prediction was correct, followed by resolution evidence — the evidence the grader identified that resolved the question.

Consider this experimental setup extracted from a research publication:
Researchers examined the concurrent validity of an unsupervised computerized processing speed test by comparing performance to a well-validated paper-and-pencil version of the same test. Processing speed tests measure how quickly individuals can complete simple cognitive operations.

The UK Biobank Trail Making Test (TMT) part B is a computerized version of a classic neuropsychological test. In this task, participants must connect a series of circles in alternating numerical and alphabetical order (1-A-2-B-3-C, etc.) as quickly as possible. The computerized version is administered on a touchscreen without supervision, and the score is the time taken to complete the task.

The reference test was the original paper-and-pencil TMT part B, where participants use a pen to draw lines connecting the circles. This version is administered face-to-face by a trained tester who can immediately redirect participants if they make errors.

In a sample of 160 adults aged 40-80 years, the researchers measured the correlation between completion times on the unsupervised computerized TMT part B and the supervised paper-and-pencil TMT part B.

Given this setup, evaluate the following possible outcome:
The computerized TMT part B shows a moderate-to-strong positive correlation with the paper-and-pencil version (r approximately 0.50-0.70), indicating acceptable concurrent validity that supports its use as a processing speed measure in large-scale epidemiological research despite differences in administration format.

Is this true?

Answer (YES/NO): YES